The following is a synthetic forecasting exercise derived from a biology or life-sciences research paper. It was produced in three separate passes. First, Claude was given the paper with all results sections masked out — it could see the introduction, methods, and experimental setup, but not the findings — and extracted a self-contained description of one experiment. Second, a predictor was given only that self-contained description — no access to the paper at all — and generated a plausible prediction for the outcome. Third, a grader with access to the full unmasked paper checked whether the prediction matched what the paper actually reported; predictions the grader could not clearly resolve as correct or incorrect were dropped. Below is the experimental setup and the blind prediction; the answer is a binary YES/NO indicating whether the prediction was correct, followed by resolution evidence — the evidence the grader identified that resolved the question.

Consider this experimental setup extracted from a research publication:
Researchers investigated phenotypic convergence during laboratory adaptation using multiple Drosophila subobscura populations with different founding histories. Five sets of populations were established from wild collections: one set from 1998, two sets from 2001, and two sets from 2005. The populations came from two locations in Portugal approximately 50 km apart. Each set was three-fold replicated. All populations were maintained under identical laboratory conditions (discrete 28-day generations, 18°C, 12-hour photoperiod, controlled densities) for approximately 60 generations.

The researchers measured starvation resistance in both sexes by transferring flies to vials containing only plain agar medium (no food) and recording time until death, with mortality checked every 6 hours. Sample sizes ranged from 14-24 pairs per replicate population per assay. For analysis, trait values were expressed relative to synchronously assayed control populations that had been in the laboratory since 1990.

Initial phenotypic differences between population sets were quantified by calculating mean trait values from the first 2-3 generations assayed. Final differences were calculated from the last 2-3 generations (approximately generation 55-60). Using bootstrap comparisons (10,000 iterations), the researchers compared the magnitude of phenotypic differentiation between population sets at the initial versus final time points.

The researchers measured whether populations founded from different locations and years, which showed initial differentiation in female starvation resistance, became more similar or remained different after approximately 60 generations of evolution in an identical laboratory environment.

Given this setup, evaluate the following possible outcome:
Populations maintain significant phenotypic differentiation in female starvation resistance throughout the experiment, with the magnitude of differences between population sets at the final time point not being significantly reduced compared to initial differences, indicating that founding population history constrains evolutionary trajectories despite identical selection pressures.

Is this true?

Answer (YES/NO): NO